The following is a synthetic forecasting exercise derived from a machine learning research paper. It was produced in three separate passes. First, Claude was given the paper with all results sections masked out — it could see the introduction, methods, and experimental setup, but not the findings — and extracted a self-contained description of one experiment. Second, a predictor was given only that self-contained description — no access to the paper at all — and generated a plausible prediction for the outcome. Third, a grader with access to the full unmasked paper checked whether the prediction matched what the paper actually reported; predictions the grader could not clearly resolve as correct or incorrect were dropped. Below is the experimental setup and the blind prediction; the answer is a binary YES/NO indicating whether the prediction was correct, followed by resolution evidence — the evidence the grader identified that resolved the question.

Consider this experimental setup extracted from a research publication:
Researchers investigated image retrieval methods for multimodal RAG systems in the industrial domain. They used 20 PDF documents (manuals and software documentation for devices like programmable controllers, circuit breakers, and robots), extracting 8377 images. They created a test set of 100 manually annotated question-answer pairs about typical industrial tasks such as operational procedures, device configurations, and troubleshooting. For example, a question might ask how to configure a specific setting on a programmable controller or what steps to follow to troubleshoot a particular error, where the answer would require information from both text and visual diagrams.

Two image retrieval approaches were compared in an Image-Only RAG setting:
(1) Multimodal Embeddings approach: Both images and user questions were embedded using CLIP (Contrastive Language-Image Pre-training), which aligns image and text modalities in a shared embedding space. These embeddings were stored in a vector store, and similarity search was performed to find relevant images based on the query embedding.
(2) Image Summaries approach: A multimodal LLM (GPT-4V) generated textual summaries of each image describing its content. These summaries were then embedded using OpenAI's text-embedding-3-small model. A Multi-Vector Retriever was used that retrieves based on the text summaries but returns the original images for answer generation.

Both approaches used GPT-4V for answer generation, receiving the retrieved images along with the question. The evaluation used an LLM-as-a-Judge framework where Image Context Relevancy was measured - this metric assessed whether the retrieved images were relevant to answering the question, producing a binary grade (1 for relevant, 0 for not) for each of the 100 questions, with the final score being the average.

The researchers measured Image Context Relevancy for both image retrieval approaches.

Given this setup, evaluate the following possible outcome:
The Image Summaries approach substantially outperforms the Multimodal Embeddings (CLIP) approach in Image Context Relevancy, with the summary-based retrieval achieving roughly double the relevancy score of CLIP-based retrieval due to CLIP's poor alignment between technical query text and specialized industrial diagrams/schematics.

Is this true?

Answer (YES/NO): NO